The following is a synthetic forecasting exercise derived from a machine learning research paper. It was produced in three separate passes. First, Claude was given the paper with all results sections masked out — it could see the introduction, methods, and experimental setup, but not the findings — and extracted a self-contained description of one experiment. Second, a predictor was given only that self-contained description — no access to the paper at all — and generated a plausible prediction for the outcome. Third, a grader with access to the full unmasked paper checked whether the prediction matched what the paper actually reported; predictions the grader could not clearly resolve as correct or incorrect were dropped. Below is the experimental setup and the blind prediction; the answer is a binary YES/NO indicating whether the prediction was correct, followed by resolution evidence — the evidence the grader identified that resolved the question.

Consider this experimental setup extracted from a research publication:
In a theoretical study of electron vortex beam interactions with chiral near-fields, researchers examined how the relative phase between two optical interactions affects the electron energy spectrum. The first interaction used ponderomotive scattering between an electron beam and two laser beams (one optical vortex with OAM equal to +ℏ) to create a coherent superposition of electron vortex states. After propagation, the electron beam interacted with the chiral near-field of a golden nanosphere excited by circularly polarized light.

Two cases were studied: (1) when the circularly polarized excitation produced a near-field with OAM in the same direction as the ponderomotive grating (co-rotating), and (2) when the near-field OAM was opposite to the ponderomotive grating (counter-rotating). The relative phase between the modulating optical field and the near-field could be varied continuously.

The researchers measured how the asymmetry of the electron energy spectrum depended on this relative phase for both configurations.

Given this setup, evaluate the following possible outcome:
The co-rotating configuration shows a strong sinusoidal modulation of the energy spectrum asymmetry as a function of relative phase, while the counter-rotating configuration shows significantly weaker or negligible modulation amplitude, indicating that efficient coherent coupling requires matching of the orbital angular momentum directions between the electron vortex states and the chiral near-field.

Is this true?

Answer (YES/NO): YES